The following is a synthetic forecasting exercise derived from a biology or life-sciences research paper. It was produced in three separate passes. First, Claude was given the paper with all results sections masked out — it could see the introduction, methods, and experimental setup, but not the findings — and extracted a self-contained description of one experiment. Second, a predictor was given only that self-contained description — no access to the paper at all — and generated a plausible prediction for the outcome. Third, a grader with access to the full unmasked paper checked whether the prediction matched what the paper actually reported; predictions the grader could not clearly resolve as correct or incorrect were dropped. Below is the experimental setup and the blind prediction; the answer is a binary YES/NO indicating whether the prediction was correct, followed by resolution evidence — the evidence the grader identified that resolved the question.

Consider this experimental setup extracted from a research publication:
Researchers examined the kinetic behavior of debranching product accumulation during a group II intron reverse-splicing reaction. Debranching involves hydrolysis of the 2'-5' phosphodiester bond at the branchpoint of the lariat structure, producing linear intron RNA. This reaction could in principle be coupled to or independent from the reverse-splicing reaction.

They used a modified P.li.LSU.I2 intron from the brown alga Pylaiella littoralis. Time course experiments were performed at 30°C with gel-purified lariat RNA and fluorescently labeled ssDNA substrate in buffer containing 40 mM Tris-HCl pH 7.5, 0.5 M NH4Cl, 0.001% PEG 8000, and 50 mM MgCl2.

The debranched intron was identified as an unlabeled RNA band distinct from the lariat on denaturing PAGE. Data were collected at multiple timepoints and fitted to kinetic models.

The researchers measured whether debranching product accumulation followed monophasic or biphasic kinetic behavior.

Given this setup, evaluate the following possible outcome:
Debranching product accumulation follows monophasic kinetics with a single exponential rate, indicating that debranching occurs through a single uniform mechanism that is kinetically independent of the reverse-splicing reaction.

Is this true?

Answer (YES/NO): YES